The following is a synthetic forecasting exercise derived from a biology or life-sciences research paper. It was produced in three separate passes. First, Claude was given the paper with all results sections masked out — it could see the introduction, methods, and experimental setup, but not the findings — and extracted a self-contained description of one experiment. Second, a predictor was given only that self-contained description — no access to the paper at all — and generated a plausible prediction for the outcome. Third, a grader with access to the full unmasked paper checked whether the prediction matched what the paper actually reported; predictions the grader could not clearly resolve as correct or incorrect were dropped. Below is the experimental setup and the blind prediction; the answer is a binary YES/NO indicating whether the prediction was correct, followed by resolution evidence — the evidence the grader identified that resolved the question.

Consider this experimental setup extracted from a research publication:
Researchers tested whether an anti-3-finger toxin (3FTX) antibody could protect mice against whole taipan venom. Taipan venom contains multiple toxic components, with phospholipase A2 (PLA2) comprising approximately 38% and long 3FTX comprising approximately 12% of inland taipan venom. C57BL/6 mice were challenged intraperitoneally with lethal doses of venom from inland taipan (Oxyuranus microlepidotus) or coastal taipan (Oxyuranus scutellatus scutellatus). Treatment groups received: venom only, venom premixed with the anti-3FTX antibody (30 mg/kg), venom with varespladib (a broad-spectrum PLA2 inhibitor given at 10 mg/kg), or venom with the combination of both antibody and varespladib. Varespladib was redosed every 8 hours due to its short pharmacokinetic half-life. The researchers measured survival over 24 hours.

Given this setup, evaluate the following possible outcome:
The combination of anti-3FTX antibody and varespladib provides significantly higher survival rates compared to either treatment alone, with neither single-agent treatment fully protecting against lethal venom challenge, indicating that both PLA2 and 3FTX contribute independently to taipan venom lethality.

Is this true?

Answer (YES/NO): NO